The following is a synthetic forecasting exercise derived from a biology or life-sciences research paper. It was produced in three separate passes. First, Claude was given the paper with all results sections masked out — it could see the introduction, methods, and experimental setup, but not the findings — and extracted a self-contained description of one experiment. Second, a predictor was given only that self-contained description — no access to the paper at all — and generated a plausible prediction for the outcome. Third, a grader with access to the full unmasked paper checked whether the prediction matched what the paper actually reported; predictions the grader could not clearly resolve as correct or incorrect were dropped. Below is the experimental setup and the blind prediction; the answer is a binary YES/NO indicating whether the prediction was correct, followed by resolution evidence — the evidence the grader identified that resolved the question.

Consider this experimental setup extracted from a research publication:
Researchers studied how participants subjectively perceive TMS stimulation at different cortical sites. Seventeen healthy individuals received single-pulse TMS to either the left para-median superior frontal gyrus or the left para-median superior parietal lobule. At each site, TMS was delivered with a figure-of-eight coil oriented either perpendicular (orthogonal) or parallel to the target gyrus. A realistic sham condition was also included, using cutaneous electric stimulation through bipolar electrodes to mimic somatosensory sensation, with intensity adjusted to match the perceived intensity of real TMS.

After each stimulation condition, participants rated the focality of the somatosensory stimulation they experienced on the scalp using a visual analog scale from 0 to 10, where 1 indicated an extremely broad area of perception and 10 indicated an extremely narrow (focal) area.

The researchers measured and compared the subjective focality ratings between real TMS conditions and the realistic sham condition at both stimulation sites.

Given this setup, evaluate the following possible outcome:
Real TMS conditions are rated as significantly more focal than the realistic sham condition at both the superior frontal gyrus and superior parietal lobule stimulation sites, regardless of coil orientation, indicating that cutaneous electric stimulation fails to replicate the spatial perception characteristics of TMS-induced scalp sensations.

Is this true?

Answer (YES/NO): NO